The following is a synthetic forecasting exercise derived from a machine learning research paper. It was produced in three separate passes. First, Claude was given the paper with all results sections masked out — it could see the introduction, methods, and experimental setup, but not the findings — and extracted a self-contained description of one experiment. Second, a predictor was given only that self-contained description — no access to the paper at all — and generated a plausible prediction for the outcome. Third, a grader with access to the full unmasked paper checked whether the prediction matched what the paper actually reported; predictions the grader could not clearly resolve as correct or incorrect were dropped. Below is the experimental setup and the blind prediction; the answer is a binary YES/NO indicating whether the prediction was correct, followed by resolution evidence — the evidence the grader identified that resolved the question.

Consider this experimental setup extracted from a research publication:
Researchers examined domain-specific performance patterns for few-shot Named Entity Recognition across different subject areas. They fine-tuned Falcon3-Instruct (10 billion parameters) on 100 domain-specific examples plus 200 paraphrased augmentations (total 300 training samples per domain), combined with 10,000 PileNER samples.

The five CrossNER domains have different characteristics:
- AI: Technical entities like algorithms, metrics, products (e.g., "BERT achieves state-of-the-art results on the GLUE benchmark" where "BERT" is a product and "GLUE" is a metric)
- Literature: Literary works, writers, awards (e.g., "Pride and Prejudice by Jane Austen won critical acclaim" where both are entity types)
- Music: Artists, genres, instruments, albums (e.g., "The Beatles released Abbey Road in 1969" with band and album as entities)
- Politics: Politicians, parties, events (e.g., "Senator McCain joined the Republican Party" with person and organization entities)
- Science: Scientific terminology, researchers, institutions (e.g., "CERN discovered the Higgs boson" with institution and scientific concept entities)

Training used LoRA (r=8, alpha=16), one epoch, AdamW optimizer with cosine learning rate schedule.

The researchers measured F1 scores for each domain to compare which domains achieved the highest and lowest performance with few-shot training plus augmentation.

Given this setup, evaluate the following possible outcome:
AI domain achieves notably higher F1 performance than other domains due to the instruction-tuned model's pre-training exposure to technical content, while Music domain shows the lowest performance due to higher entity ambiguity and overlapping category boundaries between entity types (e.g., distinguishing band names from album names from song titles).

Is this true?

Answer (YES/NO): NO